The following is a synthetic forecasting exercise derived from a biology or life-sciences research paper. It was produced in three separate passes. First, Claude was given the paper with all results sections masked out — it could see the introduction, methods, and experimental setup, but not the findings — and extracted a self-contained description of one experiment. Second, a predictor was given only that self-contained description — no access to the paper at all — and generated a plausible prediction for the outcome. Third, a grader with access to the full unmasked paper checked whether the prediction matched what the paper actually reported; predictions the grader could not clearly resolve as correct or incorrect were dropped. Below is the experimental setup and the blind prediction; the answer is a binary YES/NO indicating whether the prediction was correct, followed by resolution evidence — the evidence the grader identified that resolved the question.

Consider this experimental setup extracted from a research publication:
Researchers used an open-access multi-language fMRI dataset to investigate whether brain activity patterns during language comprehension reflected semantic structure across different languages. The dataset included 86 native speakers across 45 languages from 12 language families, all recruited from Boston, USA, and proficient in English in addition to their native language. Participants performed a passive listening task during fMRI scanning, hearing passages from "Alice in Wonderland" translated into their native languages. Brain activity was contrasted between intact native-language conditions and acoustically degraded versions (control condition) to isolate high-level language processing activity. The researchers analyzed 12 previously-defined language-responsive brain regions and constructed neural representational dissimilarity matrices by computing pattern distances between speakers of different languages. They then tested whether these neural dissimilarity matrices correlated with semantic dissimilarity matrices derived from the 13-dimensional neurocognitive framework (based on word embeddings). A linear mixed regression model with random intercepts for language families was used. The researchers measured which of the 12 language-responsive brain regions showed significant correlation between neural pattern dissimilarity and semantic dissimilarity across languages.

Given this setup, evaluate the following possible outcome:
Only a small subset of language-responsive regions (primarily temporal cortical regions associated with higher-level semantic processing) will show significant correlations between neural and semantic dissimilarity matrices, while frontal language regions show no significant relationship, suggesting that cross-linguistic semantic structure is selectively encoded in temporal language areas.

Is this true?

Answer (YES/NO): YES